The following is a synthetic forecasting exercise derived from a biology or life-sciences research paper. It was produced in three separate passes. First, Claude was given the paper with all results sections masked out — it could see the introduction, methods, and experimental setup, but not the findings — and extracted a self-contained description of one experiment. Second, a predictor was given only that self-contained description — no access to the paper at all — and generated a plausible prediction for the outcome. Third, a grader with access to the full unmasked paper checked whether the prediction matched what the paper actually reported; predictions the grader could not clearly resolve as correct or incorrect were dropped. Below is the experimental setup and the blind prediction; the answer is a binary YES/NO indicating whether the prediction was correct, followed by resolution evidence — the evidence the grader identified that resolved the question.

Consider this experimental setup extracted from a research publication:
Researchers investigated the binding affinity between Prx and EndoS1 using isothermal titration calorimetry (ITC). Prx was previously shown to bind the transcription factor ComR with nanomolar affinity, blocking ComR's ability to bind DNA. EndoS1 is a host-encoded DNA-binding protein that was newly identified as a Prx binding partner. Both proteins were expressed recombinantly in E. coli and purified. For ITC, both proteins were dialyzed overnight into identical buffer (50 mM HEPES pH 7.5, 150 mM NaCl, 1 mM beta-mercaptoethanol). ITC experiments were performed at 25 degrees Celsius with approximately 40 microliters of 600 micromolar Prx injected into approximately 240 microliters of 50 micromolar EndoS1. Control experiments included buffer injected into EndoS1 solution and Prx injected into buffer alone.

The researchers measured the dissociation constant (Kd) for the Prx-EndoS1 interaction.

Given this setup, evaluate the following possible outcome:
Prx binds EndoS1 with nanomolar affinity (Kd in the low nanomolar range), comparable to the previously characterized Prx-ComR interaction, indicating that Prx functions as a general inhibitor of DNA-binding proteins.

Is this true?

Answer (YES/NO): NO